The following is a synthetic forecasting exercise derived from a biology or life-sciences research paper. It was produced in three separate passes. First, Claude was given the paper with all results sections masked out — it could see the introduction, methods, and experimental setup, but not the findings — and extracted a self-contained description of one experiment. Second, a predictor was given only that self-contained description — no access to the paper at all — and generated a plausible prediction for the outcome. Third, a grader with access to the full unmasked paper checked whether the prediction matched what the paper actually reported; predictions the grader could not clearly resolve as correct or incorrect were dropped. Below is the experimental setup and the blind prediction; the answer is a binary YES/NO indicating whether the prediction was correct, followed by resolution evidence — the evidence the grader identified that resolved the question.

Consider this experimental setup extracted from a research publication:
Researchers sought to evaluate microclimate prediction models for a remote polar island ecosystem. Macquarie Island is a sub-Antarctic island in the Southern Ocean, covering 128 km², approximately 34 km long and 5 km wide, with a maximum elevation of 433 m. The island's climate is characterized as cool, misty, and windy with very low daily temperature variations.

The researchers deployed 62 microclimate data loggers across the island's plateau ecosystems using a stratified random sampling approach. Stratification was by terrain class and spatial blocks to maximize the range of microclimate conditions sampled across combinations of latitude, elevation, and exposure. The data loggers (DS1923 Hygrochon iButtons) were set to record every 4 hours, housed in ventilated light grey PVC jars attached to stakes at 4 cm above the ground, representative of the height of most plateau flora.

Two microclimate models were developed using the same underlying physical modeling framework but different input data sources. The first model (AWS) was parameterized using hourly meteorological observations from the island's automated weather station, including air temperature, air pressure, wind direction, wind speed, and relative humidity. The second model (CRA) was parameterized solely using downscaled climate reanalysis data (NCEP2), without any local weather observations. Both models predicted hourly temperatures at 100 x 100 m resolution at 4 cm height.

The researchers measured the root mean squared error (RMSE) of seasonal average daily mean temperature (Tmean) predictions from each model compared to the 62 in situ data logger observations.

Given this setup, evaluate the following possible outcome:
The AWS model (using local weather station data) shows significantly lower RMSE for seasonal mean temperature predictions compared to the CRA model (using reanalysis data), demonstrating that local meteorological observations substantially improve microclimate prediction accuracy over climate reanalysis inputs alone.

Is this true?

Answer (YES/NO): NO